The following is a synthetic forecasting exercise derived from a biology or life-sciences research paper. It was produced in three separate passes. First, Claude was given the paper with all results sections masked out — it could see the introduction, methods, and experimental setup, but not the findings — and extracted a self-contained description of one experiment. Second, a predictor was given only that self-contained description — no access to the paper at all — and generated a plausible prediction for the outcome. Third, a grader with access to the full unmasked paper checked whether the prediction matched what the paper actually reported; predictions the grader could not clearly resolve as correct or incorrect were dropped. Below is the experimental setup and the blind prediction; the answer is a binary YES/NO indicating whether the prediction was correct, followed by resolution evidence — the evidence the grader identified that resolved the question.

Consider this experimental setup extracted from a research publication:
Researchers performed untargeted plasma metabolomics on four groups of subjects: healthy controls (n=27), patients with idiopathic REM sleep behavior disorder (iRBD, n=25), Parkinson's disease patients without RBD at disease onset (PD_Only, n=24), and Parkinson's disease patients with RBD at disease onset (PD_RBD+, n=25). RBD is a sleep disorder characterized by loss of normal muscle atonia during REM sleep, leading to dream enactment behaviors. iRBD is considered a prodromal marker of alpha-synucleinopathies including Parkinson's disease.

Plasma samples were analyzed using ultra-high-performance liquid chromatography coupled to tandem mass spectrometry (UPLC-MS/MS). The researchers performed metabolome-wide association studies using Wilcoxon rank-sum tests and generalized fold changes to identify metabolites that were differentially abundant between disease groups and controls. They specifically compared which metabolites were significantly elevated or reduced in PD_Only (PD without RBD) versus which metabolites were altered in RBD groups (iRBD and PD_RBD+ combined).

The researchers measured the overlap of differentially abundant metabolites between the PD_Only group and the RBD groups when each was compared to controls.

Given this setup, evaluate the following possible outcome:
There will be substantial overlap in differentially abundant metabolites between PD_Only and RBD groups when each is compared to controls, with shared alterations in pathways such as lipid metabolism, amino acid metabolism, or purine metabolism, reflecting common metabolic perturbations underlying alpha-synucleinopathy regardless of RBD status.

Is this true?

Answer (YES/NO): NO